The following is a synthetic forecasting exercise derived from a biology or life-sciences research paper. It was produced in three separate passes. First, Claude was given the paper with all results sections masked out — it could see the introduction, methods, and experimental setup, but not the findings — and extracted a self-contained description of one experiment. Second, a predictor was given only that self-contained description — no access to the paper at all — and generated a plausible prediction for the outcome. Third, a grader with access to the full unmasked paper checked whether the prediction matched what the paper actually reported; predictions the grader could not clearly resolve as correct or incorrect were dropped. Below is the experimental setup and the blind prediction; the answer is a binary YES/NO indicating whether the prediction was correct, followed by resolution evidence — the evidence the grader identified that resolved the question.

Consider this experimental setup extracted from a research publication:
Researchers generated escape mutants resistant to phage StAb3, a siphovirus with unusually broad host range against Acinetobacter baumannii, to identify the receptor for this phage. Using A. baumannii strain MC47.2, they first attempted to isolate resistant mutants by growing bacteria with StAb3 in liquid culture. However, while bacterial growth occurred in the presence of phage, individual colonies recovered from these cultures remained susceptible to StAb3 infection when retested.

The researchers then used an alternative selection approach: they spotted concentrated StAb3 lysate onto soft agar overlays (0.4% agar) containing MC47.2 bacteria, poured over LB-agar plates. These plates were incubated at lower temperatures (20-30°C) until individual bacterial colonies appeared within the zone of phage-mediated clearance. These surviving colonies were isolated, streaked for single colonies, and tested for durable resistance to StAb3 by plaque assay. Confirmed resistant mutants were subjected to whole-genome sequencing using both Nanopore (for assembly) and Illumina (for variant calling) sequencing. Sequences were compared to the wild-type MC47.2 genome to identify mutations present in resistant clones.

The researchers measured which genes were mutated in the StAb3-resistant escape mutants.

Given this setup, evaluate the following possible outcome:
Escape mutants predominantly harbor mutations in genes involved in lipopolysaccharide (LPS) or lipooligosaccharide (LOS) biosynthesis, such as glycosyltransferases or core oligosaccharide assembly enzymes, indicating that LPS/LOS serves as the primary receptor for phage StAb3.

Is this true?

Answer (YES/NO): NO